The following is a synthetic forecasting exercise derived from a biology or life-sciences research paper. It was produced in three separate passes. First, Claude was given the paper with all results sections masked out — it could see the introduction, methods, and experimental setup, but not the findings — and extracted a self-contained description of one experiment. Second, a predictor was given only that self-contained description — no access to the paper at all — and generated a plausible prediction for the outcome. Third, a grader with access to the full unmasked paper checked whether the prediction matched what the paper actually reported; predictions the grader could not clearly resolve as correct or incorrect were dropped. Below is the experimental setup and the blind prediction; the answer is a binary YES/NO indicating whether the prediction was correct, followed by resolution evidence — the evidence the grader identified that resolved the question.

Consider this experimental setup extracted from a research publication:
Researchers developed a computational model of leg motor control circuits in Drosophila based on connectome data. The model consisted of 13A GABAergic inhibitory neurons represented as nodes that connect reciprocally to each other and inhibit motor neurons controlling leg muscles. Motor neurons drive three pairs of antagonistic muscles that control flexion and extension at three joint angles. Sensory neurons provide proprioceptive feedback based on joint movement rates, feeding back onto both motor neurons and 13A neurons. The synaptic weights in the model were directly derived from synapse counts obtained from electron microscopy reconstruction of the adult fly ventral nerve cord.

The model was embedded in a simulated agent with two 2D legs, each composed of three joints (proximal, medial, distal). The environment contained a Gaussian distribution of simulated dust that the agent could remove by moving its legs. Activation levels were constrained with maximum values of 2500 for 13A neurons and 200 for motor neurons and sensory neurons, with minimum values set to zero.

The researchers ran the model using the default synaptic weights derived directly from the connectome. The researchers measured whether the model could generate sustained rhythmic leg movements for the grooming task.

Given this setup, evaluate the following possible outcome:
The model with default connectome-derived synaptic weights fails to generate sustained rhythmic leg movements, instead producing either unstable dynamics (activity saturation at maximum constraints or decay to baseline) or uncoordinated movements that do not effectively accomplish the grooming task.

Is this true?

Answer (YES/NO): YES